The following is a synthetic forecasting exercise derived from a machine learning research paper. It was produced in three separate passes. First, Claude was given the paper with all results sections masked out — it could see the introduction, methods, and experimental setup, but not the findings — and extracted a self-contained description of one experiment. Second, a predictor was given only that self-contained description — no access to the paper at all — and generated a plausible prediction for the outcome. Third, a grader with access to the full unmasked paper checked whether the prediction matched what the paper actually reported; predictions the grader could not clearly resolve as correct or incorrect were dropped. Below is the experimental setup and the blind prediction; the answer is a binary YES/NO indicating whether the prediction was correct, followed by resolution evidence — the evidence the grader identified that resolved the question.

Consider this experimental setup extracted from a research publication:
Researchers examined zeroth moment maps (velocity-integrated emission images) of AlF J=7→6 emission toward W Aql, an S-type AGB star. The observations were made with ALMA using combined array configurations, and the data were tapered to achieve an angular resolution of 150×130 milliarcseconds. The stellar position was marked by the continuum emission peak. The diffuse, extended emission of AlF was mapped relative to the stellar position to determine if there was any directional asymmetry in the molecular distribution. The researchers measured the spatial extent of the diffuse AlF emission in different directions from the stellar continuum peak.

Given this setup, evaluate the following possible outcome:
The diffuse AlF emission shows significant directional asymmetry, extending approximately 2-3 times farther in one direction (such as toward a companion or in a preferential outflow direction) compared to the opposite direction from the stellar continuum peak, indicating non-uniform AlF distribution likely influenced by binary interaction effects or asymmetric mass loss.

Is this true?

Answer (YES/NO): YES